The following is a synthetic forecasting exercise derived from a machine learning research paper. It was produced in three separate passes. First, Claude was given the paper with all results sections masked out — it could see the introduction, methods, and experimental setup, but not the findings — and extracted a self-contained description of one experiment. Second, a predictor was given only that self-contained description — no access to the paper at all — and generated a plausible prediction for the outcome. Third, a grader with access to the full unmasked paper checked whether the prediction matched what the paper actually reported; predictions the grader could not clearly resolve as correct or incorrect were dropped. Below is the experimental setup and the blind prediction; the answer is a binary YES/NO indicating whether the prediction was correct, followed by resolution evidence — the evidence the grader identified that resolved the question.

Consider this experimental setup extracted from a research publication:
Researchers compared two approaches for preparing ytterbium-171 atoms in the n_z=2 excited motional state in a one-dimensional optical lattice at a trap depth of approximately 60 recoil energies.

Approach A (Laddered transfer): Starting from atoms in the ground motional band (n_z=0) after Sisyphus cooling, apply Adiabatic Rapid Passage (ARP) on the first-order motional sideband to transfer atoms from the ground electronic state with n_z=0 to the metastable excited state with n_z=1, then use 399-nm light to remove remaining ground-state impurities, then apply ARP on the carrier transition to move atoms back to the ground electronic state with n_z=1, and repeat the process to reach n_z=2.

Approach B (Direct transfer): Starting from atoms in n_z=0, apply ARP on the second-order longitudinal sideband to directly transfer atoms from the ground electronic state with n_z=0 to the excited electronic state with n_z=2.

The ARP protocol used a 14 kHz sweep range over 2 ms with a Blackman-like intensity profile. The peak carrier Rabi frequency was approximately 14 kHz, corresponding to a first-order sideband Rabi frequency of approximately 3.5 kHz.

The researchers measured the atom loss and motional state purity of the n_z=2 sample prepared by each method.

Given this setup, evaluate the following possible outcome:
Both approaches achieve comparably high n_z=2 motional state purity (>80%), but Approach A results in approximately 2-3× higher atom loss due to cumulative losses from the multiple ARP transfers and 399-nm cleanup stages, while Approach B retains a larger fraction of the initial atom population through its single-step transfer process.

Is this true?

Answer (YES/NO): NO